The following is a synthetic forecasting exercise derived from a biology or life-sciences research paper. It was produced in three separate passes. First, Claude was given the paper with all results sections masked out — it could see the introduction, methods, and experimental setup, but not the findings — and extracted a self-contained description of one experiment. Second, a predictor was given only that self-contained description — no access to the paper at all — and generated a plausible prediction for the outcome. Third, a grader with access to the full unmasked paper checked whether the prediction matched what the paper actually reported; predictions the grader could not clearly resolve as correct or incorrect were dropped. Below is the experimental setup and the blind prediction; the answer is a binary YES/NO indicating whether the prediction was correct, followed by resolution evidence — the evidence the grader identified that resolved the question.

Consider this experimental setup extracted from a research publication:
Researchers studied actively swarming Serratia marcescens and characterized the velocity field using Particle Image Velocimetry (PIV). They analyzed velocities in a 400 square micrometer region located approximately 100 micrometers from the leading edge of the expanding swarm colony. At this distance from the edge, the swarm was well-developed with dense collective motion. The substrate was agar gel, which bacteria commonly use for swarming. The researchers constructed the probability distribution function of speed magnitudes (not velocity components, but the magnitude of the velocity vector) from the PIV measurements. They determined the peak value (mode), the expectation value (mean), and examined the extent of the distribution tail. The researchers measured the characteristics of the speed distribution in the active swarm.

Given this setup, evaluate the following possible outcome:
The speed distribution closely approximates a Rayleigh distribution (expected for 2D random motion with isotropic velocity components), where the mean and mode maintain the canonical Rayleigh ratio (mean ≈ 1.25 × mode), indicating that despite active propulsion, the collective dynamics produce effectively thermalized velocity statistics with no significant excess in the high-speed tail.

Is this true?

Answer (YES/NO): NO